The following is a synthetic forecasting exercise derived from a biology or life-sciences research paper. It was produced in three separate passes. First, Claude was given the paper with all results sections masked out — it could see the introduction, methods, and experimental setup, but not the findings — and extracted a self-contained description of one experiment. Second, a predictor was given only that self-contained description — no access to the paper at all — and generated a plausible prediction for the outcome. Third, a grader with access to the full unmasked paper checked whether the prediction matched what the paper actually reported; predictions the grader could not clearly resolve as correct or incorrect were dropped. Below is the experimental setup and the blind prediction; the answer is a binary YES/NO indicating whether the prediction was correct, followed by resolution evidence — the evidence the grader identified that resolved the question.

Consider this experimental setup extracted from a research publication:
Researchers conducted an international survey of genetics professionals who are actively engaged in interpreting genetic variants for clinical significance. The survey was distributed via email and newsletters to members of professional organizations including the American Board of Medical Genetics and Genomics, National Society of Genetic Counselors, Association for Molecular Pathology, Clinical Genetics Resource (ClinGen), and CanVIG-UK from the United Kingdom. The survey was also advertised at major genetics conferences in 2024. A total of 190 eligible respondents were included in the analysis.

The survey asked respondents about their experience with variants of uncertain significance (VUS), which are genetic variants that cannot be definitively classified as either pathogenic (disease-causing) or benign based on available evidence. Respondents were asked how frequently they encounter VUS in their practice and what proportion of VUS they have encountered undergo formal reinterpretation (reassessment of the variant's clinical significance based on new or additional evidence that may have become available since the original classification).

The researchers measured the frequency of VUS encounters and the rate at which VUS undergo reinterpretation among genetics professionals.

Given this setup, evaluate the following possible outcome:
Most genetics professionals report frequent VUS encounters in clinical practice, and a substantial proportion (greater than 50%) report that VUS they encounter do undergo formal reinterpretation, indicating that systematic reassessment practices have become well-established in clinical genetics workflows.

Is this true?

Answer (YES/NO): NO